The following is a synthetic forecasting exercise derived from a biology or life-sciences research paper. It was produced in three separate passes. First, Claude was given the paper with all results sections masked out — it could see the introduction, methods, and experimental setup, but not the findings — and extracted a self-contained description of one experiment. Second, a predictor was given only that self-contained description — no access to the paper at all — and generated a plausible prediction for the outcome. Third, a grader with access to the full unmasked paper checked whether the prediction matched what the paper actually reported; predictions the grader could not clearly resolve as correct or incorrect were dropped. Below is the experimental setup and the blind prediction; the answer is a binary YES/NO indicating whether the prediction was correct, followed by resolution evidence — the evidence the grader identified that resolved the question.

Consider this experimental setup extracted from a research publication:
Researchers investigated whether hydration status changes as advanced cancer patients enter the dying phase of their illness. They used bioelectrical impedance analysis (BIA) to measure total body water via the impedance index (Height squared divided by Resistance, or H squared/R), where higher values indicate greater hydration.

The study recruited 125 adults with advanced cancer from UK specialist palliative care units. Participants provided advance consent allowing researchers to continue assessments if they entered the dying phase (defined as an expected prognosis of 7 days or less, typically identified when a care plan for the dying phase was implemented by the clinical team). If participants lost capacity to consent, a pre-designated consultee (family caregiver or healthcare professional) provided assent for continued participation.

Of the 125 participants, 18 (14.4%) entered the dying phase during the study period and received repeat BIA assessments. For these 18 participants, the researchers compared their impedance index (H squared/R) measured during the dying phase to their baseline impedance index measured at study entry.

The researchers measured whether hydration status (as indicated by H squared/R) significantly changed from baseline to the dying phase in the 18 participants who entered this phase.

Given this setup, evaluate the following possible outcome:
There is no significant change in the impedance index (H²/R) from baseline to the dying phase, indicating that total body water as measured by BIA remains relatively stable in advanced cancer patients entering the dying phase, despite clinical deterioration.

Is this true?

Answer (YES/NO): YES